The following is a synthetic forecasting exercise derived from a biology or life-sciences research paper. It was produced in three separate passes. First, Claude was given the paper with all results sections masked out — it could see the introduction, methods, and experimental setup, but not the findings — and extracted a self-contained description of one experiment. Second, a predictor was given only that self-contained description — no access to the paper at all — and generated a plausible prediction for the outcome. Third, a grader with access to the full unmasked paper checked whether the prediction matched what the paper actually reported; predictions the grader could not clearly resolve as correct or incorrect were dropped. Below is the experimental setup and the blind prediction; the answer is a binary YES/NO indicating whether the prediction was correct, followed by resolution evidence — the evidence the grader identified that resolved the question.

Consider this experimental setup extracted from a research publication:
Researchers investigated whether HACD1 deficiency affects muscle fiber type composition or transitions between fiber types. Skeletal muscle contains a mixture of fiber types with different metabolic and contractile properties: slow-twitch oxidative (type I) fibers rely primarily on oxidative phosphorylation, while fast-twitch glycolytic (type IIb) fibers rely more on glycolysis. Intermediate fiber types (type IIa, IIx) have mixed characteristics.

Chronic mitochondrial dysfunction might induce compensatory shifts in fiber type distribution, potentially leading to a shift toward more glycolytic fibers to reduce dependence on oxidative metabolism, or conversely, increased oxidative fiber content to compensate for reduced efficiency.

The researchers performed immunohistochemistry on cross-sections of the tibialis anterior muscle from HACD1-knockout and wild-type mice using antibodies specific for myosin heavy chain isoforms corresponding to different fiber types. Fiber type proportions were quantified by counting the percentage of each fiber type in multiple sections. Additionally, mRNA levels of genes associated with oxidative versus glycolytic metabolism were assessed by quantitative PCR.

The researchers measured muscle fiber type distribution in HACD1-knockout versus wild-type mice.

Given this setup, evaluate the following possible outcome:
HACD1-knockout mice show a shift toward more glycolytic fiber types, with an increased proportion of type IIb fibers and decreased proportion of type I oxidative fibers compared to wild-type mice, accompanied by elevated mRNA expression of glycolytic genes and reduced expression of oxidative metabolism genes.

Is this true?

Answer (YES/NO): NO